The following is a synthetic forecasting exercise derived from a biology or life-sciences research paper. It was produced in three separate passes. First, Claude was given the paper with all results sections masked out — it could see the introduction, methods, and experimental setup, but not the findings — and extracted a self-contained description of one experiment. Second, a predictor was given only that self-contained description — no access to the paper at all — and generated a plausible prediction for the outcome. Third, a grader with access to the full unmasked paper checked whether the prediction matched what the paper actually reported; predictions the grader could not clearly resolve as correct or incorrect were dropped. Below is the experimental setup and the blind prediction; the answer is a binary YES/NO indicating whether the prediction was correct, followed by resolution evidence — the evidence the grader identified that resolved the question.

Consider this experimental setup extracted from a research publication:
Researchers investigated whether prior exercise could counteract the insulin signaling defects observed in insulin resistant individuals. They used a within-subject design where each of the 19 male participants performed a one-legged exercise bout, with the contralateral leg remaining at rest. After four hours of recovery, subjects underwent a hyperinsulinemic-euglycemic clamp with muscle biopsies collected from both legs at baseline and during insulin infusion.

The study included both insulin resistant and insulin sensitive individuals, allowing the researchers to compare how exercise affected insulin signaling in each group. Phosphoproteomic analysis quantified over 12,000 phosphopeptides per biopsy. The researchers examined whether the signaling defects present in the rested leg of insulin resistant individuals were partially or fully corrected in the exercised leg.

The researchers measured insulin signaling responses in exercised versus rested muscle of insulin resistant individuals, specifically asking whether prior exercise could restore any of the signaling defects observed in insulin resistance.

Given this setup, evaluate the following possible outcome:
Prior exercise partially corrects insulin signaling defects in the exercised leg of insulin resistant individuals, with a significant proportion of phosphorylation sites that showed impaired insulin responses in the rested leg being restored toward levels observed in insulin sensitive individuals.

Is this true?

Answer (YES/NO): NO